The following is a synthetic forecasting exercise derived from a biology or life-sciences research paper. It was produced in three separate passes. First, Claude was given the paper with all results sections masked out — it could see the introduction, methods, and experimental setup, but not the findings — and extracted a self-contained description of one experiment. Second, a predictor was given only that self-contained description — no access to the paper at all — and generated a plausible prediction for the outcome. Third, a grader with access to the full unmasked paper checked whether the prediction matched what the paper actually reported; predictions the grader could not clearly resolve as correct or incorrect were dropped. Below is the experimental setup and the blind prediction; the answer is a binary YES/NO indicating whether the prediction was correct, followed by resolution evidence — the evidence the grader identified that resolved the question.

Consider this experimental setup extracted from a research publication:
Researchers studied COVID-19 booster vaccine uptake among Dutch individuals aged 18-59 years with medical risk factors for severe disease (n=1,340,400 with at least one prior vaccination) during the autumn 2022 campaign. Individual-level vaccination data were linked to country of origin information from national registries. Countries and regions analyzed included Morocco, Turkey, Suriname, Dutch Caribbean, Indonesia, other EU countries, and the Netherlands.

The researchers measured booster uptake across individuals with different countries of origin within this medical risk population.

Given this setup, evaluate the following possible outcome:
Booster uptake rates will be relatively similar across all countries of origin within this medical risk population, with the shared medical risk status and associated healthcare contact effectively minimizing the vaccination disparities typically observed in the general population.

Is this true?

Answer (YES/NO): NO